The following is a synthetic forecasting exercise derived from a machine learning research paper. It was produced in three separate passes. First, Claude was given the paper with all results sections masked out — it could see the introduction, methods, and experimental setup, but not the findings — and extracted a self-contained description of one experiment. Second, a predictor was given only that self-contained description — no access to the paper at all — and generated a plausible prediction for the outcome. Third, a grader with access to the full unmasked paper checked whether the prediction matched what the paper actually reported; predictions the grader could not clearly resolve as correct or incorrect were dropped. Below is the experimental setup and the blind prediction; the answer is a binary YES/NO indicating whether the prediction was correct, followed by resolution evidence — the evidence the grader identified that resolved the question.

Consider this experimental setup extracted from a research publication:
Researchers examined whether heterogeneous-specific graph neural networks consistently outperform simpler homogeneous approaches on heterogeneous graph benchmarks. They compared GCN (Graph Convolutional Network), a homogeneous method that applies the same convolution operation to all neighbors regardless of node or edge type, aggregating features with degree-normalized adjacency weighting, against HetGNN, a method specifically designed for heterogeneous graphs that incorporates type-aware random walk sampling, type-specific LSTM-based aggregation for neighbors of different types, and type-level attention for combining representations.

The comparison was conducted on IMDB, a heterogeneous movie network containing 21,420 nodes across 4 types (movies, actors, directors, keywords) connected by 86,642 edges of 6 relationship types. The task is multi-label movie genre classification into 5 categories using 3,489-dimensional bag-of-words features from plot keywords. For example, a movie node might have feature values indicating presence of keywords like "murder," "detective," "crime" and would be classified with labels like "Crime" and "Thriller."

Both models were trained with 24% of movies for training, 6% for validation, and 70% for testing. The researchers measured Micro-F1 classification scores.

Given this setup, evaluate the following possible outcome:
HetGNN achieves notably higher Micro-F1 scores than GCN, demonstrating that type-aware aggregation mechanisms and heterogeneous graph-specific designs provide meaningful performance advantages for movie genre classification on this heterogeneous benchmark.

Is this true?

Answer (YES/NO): NO